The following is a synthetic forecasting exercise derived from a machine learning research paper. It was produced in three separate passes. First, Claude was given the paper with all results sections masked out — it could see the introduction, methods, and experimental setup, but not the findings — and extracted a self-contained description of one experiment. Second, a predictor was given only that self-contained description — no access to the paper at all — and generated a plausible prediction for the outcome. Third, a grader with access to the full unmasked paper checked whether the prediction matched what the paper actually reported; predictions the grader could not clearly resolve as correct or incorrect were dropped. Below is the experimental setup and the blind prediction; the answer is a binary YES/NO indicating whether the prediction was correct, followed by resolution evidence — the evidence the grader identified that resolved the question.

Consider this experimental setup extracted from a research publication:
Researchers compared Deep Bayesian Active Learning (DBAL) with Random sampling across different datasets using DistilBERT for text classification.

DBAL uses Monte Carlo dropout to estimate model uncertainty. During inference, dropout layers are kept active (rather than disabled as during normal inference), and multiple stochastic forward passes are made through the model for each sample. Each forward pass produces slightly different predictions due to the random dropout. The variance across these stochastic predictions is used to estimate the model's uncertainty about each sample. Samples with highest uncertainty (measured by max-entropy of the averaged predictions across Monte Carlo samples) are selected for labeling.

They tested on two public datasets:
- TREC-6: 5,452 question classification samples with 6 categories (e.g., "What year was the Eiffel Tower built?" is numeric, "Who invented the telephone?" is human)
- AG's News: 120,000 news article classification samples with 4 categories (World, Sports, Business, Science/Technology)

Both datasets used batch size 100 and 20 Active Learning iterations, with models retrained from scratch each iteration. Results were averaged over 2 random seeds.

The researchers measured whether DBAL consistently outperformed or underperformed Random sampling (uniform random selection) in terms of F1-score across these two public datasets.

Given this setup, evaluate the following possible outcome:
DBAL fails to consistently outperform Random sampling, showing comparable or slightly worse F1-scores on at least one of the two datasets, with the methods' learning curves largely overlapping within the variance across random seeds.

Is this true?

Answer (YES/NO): YES